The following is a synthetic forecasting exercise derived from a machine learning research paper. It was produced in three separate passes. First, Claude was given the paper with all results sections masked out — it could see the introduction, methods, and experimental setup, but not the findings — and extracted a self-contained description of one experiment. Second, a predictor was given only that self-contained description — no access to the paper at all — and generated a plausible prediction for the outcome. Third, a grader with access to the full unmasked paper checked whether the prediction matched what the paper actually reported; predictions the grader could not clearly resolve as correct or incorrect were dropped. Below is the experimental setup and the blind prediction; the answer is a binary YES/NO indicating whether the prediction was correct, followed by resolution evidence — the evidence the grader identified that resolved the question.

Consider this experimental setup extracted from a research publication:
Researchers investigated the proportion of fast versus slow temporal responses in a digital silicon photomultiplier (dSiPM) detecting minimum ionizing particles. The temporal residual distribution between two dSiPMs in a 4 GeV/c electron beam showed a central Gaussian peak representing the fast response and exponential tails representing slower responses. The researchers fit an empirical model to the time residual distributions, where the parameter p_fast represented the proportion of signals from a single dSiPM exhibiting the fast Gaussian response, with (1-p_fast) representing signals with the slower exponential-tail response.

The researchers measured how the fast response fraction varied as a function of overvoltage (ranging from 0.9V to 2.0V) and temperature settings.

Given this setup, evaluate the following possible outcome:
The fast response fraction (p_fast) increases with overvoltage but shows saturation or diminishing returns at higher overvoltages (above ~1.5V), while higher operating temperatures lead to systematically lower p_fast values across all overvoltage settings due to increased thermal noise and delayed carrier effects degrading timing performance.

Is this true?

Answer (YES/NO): NO